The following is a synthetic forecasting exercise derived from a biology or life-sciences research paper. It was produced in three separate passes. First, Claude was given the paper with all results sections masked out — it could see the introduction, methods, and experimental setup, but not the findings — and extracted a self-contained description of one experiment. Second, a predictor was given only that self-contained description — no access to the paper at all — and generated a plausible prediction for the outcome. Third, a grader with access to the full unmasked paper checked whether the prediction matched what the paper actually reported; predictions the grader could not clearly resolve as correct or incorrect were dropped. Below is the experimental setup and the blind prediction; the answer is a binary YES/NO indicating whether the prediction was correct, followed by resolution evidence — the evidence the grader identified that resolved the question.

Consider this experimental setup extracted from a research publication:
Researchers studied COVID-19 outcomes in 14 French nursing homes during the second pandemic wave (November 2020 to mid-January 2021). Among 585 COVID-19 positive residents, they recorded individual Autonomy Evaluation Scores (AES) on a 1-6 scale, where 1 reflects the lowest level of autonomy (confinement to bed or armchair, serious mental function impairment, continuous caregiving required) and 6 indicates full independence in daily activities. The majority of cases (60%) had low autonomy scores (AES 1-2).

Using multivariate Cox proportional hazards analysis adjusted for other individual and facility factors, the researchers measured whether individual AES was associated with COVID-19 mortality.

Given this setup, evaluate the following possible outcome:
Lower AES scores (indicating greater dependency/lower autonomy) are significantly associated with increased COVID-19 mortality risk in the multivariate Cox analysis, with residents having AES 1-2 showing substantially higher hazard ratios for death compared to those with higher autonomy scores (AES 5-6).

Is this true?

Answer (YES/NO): NO